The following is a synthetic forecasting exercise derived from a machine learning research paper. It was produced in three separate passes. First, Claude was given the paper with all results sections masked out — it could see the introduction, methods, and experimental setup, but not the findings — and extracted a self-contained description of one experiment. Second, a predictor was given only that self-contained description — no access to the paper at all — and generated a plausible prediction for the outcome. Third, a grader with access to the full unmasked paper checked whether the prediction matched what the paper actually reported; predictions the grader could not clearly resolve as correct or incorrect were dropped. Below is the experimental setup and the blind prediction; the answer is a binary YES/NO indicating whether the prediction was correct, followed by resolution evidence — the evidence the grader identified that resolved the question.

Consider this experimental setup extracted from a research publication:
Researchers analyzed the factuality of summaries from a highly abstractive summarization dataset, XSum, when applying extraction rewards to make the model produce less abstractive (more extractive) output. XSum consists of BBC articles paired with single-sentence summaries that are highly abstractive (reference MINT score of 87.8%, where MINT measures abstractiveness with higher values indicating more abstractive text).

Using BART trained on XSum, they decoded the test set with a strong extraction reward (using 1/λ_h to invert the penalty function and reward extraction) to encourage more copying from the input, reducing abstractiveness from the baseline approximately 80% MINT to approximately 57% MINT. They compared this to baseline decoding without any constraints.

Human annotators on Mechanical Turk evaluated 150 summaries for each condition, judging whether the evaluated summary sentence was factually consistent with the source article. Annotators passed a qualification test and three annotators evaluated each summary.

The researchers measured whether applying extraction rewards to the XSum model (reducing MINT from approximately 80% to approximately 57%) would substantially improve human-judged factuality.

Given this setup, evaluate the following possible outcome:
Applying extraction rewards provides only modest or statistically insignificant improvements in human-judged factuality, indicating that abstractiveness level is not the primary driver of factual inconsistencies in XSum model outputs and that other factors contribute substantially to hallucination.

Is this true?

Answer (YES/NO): NO